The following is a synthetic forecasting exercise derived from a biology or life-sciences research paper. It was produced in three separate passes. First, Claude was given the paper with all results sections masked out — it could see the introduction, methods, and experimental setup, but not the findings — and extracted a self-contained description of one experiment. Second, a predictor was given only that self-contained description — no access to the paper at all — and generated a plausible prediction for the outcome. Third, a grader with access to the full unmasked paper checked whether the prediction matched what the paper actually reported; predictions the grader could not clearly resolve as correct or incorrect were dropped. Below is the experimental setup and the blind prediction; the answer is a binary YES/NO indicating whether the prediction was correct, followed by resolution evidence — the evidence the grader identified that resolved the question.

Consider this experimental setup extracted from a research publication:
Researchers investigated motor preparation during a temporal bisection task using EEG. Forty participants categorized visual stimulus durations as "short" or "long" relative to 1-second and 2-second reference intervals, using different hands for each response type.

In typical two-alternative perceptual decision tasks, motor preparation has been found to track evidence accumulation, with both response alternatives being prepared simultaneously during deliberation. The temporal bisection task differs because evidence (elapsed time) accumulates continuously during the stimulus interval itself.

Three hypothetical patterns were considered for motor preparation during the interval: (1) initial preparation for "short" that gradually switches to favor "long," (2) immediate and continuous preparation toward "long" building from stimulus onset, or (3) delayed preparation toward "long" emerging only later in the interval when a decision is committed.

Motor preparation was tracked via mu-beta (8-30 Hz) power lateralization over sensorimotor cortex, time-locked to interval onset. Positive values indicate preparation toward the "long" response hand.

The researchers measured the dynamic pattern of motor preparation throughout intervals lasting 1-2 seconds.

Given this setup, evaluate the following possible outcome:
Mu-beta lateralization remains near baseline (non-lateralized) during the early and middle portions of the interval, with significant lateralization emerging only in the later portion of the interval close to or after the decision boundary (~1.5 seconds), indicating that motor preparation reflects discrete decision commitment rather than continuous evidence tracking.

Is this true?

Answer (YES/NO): NO